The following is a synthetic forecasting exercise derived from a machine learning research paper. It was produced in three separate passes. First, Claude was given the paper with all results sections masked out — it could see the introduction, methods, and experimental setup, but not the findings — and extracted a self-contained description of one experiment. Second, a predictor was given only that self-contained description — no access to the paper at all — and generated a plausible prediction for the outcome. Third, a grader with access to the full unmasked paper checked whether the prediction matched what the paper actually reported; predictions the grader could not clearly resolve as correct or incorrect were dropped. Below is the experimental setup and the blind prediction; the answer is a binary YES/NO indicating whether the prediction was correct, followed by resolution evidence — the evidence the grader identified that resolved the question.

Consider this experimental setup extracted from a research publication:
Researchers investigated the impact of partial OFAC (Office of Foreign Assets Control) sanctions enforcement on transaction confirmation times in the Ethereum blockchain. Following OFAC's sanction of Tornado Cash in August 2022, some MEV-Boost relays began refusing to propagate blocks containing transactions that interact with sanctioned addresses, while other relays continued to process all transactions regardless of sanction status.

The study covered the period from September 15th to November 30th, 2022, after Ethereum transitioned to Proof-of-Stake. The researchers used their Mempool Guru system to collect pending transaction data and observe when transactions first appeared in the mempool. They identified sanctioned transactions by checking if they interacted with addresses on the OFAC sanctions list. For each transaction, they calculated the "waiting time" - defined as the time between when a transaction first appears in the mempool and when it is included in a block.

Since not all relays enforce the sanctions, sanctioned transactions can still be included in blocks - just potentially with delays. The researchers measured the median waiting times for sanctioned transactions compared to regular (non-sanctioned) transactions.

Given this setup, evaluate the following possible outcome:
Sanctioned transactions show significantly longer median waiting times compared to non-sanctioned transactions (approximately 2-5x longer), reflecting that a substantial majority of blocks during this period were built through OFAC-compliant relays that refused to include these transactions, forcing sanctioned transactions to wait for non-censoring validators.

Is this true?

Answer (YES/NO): NO